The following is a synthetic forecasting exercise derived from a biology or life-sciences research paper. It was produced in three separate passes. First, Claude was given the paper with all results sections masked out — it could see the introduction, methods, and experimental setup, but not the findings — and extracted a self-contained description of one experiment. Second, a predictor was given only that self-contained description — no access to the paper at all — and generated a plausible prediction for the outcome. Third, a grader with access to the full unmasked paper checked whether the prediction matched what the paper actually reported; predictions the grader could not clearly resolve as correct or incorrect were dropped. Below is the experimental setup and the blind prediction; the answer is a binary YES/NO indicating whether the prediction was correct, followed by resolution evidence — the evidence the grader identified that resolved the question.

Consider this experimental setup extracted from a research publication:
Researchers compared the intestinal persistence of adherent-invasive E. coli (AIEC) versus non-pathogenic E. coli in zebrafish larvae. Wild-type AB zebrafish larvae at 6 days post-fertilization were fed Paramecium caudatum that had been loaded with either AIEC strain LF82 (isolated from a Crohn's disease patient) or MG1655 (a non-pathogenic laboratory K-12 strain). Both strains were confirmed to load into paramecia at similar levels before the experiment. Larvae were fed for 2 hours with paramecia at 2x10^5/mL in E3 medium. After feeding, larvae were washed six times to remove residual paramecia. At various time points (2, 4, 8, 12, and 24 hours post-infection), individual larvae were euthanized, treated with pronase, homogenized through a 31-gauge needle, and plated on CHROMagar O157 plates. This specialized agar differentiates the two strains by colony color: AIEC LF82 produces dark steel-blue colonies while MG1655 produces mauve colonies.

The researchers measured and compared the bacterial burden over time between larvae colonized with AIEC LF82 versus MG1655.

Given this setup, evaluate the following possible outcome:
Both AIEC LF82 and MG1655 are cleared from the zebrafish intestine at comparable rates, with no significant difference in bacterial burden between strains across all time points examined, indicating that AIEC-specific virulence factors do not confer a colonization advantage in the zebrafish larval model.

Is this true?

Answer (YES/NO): NO